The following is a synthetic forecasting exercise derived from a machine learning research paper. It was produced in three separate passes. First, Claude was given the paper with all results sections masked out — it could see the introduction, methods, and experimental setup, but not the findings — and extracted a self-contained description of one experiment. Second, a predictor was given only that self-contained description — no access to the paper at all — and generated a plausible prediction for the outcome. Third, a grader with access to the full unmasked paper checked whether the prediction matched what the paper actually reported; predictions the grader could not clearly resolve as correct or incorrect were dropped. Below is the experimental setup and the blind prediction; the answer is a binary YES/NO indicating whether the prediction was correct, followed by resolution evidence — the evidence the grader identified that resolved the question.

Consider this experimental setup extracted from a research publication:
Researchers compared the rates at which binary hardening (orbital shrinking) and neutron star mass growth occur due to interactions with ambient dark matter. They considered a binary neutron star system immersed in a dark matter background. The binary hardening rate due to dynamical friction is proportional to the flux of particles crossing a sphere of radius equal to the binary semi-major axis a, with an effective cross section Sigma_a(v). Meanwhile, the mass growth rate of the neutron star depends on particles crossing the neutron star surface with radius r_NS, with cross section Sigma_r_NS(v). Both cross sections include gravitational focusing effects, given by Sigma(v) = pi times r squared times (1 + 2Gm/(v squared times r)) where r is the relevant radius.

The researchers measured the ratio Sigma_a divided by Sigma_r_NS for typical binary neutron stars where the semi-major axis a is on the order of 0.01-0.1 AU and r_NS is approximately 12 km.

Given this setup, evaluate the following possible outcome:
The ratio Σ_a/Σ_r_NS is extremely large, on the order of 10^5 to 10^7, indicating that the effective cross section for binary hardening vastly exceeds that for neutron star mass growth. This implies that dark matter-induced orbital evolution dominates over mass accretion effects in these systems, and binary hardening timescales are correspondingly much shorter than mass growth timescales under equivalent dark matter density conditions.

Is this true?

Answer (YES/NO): YES